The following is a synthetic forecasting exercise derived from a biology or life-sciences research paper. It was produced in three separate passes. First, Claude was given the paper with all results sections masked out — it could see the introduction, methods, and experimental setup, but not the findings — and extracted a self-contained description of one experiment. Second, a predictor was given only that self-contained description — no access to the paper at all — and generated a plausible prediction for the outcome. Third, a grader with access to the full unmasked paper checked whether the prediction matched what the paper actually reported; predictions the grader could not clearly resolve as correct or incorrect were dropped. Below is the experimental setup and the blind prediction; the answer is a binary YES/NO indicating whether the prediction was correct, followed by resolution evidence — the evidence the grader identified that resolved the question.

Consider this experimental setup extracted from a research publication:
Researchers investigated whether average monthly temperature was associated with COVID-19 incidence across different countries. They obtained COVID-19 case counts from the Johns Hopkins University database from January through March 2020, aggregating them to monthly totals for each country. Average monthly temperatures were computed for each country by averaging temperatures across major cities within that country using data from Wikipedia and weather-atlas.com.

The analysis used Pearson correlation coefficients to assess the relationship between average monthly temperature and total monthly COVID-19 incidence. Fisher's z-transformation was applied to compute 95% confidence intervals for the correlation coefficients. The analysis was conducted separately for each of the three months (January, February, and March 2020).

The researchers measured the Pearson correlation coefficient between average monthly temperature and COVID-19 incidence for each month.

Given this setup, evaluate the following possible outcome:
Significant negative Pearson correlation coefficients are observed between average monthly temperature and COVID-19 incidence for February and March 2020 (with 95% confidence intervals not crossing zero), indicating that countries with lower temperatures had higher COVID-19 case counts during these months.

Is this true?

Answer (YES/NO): NO